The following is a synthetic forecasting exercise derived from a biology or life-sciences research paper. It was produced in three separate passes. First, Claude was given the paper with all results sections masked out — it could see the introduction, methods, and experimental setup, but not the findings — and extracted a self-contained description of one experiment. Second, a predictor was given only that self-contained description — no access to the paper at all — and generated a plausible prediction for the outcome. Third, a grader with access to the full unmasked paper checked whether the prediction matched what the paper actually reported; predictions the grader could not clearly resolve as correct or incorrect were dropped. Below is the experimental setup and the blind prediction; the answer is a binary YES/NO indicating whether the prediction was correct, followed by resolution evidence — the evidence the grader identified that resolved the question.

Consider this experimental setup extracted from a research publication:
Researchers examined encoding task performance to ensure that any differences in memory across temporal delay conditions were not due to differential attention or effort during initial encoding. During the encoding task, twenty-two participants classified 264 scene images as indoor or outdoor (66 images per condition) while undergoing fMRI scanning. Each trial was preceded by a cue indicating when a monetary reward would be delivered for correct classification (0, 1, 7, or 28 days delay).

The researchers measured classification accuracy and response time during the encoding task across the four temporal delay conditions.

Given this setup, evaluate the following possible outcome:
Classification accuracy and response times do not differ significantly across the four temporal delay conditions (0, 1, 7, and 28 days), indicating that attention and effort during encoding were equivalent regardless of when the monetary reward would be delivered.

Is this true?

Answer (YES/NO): YES